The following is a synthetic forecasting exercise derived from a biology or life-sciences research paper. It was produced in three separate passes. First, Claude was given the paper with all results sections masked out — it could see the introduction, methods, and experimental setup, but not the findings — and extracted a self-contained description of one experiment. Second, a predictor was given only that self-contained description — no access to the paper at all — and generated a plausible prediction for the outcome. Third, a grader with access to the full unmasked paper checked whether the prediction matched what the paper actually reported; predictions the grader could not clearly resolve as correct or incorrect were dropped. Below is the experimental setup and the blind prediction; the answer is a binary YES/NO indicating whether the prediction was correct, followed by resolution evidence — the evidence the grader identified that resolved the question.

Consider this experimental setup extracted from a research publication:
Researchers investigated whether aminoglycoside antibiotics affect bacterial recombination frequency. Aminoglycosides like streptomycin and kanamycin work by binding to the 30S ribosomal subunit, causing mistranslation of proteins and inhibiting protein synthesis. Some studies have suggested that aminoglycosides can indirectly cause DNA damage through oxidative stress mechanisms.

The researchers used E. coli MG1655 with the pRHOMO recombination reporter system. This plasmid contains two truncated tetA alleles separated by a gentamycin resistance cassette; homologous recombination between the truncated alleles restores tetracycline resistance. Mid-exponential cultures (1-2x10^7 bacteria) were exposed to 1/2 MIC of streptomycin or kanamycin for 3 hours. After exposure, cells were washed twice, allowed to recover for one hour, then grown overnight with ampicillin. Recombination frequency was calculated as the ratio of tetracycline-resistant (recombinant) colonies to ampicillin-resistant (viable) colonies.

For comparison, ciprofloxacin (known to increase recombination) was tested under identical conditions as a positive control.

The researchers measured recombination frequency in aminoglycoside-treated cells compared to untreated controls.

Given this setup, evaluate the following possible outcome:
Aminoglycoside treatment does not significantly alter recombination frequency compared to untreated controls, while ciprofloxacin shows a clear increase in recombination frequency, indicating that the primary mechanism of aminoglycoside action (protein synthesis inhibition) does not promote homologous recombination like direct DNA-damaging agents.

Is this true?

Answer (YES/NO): YES